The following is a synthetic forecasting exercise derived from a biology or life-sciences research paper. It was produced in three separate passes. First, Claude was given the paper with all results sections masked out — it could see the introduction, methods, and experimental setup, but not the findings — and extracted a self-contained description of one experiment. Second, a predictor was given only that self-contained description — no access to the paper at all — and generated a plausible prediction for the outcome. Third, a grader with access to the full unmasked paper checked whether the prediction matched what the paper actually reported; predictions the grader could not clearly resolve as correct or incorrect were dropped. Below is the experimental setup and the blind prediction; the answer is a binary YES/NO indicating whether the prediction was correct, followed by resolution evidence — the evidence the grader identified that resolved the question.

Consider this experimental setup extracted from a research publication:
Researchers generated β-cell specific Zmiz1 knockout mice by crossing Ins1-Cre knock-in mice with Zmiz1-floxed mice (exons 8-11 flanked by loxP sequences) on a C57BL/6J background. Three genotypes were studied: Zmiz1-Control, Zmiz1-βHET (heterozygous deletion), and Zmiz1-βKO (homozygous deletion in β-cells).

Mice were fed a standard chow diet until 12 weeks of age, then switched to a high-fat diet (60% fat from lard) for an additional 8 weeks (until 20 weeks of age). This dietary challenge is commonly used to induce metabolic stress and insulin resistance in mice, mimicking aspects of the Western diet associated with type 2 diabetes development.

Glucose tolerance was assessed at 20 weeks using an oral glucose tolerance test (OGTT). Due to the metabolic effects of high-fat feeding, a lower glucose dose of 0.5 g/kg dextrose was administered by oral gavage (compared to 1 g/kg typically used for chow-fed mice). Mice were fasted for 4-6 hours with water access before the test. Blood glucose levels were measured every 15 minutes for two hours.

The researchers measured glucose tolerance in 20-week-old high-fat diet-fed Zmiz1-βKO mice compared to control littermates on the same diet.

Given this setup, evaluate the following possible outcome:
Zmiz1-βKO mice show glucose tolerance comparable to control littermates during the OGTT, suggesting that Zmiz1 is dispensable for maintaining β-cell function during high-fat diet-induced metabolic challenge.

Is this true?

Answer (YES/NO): NO